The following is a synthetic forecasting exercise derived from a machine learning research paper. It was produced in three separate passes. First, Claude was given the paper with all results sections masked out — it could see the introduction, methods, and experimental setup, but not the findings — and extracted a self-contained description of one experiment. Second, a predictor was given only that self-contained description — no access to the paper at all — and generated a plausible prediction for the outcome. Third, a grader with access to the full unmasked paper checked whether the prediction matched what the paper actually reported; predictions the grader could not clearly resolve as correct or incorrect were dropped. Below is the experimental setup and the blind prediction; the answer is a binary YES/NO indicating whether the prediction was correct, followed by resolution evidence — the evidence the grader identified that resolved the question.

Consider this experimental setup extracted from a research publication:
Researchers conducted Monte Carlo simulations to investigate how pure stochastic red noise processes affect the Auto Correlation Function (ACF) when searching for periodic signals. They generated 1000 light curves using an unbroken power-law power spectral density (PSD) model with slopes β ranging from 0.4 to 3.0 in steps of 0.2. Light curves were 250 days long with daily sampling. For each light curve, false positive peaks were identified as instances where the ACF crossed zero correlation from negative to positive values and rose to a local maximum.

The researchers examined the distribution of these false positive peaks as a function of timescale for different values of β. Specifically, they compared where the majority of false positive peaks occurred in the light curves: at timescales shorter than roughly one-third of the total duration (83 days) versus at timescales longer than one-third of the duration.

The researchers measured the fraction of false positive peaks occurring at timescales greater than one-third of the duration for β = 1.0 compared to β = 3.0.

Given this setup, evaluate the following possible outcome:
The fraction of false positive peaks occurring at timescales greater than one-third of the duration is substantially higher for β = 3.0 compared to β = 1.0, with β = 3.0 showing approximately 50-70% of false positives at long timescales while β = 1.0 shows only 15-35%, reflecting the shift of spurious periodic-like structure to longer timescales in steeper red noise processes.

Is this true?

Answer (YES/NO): NO